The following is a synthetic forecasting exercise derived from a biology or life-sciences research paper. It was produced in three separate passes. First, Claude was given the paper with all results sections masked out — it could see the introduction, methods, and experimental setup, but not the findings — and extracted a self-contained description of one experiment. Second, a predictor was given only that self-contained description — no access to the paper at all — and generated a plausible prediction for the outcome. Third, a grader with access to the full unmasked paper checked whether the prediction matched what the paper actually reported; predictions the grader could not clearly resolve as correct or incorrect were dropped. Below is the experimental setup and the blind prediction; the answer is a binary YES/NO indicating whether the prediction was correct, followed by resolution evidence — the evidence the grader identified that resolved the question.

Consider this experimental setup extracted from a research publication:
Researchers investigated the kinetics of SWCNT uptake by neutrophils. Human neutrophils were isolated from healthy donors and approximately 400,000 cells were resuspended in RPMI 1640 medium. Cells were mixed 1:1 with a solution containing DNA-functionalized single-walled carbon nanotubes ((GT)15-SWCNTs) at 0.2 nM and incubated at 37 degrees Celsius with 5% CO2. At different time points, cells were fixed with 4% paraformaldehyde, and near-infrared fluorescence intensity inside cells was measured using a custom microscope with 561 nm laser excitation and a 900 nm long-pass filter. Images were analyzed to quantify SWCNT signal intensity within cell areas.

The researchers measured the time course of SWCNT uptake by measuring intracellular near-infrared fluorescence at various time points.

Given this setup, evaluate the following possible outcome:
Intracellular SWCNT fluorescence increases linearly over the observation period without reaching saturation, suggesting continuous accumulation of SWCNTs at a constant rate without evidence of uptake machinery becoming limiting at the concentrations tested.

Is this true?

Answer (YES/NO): NO